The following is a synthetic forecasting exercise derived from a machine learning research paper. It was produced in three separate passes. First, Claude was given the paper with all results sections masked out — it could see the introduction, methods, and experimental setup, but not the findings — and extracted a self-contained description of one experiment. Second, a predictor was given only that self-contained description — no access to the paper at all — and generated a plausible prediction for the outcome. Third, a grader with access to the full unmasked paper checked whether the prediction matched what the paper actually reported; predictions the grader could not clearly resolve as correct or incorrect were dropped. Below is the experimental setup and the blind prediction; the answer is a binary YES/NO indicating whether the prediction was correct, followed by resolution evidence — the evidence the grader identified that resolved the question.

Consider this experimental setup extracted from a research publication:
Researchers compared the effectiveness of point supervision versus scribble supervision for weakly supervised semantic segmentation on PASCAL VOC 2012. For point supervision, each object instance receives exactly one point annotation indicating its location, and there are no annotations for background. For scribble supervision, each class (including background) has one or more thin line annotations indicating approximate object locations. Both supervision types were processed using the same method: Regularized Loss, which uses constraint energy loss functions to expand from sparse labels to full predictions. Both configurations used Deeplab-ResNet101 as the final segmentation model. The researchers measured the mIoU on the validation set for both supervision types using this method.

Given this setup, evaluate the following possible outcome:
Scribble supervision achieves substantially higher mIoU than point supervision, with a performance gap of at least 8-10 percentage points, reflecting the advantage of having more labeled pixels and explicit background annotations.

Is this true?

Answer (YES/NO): YES